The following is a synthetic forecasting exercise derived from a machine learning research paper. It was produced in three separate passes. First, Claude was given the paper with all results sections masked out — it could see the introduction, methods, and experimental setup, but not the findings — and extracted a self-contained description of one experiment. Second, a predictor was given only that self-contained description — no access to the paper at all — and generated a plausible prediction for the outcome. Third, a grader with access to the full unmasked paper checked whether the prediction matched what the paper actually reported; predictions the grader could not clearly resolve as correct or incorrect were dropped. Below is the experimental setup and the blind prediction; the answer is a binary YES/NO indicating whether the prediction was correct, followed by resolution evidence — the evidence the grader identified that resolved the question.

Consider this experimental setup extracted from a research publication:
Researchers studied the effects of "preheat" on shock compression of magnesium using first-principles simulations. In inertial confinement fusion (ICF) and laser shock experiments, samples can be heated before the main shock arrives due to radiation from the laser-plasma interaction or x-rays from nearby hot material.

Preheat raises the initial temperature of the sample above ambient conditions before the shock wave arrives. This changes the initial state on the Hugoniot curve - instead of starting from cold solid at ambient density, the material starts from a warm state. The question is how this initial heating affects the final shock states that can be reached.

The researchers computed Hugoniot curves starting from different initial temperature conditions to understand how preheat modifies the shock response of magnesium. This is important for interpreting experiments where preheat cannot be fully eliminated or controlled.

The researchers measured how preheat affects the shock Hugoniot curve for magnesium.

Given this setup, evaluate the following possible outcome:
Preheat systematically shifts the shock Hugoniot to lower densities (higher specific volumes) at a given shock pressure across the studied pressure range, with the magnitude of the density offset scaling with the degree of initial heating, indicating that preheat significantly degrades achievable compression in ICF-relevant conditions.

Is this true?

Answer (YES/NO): NO